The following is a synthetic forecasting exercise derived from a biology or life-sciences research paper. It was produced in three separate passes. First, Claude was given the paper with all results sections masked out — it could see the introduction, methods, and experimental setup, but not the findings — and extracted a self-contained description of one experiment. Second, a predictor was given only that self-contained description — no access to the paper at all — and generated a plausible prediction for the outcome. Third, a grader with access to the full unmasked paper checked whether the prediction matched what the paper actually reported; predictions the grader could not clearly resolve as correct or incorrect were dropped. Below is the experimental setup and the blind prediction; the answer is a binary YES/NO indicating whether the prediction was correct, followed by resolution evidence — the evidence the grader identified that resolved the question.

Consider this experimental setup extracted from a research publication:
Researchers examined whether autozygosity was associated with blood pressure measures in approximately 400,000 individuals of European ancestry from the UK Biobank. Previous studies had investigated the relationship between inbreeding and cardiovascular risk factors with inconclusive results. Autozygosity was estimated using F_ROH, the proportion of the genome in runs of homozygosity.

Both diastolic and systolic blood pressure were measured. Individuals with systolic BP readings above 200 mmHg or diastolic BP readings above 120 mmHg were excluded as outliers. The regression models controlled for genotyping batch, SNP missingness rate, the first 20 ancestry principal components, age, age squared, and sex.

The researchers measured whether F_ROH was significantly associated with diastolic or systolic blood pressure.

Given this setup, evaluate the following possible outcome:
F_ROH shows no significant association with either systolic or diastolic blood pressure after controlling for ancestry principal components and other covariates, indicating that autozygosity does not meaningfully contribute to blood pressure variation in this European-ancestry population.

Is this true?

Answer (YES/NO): YES